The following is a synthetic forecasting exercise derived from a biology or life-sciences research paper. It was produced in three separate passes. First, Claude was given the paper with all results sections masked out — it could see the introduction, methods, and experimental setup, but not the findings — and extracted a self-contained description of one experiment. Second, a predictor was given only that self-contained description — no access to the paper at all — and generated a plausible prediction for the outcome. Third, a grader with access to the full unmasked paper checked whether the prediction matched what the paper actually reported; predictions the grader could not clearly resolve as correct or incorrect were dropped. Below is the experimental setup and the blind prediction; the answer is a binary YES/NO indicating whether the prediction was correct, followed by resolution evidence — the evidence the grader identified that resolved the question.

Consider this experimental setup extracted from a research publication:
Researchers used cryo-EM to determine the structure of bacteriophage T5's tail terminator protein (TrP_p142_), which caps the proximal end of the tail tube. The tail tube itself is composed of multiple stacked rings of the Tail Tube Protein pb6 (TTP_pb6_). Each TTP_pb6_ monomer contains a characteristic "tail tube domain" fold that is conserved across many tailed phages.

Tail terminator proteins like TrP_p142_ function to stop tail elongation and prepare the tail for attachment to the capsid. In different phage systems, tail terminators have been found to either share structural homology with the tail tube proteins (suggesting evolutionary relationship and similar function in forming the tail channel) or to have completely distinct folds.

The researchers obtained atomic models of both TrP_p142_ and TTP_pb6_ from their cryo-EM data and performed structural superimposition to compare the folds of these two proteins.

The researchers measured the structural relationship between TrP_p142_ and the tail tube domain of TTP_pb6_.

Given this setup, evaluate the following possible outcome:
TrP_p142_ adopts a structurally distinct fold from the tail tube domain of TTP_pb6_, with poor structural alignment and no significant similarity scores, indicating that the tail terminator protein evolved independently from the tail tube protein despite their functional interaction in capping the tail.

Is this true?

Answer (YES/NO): NO